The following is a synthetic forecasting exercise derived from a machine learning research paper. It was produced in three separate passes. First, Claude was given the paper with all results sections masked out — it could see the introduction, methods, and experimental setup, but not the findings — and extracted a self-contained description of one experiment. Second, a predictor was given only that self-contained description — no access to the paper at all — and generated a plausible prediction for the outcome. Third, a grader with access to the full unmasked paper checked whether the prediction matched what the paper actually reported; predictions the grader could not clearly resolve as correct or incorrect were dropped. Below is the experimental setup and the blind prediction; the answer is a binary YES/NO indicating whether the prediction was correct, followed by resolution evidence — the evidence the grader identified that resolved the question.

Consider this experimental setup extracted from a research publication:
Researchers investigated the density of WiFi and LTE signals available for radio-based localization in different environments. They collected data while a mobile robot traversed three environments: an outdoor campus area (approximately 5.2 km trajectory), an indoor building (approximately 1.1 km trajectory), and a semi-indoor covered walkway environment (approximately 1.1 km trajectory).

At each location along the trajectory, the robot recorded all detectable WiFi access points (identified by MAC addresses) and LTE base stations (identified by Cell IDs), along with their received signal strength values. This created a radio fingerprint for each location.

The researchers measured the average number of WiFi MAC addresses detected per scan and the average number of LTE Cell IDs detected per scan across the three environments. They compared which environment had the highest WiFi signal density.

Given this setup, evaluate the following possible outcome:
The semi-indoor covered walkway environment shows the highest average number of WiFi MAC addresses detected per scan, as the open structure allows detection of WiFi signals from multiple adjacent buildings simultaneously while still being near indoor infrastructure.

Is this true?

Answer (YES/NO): NO